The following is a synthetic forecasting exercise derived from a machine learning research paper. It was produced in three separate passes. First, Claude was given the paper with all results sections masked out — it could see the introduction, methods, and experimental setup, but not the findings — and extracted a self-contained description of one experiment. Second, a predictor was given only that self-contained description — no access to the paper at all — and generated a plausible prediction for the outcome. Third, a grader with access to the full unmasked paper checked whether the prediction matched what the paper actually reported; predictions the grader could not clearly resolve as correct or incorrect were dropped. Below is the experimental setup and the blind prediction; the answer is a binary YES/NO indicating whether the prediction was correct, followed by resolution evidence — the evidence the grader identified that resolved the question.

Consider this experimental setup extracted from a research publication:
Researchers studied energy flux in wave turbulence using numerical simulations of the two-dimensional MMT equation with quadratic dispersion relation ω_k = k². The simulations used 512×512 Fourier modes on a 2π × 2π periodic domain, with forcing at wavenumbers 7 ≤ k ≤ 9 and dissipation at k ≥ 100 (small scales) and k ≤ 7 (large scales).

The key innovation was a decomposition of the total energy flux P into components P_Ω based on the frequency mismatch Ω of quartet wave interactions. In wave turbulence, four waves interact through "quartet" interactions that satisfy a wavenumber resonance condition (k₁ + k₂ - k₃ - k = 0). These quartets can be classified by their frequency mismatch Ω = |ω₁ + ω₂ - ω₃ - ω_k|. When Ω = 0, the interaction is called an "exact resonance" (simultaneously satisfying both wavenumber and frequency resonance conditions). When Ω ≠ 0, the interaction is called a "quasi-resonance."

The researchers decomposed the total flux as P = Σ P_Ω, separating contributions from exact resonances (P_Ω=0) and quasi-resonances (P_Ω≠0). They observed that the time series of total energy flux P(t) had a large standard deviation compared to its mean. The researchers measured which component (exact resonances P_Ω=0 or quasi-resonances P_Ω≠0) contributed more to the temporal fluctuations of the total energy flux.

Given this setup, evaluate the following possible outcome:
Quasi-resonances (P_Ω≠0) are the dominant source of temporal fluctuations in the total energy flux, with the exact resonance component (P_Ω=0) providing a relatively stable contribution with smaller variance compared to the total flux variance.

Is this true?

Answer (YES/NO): YES